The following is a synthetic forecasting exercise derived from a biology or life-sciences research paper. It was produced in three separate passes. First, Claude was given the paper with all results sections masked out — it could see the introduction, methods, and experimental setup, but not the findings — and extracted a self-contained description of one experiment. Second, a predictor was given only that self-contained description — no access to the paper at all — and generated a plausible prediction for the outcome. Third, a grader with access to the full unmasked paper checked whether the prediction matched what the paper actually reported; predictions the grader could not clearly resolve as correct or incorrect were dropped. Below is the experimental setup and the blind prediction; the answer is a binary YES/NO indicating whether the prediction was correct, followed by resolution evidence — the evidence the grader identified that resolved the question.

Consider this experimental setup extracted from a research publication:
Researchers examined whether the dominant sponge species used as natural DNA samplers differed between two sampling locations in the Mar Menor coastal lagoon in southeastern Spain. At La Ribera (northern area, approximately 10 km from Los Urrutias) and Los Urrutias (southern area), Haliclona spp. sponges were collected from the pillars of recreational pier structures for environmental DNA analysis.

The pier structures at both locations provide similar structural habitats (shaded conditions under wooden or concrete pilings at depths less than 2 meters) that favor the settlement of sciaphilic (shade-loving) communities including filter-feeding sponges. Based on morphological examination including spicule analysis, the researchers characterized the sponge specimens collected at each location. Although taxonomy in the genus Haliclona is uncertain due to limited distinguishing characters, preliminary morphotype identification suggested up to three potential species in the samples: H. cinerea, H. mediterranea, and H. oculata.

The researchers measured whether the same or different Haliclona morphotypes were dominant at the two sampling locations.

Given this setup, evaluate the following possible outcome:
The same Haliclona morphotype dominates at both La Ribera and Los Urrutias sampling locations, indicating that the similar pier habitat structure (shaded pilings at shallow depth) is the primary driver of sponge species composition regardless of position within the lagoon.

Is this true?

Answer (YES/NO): NO